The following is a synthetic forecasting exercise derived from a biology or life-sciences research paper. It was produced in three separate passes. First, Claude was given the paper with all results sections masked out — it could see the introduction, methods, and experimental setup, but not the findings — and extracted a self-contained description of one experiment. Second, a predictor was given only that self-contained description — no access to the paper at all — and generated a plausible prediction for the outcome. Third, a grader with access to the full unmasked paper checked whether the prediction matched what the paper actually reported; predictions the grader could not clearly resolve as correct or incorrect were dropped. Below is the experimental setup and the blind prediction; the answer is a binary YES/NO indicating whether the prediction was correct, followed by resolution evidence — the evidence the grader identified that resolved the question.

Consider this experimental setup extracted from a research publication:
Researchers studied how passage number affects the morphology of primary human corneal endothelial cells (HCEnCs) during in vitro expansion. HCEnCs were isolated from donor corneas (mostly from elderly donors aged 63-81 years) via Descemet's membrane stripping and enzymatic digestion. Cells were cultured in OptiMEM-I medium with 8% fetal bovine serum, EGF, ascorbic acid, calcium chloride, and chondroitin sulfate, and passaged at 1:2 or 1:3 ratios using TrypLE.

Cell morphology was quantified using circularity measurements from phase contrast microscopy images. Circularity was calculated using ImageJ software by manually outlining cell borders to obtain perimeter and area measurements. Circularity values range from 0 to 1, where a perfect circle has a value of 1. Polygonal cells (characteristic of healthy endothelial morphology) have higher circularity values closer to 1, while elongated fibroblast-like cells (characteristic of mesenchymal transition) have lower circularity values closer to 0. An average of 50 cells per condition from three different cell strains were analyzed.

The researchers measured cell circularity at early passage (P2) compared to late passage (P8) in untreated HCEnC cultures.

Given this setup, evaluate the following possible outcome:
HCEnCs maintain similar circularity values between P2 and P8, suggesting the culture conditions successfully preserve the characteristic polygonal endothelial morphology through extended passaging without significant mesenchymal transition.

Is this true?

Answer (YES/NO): NO